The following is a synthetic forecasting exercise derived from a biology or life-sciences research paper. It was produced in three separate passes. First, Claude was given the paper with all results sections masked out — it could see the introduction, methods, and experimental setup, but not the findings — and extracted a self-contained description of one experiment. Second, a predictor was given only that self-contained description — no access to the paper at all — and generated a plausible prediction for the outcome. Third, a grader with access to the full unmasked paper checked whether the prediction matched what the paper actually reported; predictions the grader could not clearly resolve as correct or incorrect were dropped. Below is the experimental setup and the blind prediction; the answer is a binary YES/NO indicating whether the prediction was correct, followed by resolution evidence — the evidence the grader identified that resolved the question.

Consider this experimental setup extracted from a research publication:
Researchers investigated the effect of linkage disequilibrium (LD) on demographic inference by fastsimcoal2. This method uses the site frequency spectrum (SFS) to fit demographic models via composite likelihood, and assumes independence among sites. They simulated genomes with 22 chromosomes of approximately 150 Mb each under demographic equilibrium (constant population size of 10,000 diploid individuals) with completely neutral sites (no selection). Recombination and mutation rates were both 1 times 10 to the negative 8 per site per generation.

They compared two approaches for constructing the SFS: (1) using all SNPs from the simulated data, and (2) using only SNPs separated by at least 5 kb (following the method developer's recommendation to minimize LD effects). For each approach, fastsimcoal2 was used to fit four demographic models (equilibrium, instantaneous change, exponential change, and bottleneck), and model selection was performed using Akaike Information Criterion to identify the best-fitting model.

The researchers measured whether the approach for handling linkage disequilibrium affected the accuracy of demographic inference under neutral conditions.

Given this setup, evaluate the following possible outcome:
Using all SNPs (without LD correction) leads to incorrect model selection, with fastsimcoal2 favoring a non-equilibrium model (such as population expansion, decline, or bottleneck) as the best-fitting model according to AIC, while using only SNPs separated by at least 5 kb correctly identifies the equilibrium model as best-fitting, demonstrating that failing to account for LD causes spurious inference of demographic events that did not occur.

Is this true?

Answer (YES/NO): NO